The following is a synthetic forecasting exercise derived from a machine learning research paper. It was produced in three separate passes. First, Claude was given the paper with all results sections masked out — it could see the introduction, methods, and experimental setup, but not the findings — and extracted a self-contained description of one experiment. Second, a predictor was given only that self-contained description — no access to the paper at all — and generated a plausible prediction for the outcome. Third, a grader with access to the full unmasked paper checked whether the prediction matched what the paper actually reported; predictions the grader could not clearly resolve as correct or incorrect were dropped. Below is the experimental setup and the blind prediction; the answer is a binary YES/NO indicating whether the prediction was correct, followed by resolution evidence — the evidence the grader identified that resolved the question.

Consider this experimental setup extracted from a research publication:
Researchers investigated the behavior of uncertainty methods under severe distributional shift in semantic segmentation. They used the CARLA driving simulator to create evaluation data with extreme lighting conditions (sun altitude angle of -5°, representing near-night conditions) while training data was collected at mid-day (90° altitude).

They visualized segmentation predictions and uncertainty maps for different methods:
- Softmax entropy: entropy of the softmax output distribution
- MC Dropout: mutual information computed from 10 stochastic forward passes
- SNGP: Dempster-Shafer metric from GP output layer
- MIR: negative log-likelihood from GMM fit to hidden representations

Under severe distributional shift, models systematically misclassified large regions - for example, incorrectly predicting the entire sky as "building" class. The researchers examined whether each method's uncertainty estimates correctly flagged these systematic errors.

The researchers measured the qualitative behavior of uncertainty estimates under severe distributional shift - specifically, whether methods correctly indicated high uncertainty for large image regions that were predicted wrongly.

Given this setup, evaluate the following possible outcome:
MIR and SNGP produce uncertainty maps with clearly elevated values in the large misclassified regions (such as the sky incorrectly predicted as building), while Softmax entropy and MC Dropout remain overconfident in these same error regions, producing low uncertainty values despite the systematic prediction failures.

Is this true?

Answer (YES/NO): NO